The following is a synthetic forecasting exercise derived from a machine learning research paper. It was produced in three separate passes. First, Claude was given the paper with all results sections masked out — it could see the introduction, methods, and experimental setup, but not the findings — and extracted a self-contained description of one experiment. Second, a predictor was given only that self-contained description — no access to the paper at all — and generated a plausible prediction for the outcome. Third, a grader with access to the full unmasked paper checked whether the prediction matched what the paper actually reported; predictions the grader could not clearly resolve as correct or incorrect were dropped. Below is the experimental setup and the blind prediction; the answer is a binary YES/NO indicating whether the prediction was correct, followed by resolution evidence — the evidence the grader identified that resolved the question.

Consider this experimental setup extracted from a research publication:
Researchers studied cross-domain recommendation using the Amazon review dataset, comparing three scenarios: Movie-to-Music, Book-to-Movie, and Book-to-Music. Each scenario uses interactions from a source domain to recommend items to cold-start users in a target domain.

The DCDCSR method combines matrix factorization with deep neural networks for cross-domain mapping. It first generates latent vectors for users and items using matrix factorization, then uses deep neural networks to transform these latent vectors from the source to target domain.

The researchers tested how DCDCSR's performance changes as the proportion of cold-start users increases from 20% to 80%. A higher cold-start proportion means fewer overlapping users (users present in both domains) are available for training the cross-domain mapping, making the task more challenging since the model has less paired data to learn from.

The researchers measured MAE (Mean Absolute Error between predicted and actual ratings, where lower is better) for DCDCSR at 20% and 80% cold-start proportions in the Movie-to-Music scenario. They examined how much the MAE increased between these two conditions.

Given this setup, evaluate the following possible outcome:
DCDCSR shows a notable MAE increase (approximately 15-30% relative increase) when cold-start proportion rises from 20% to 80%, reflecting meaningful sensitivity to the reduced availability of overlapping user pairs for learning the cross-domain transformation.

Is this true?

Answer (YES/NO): NO